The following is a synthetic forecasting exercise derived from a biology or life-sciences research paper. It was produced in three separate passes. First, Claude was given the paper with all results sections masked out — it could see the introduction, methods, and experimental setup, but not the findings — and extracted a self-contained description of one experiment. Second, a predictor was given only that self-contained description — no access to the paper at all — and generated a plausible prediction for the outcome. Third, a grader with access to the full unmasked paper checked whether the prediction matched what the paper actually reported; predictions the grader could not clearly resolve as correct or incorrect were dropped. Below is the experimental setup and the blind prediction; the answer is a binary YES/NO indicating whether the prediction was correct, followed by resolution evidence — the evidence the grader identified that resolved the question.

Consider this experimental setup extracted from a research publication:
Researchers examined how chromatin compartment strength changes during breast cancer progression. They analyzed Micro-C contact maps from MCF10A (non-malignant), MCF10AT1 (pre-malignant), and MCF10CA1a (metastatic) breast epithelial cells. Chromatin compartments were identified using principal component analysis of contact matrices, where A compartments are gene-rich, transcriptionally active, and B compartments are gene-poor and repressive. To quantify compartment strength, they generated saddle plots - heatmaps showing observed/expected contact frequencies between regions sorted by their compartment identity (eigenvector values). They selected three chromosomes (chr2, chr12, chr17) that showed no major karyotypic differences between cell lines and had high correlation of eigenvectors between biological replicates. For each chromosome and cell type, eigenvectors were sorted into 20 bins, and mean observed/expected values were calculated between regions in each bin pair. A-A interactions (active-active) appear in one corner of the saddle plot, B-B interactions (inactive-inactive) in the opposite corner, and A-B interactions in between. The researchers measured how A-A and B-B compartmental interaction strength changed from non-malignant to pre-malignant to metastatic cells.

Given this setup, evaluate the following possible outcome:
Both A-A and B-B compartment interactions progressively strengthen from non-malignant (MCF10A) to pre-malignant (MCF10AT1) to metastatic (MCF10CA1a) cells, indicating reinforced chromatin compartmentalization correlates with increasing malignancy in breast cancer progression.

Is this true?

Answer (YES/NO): NO